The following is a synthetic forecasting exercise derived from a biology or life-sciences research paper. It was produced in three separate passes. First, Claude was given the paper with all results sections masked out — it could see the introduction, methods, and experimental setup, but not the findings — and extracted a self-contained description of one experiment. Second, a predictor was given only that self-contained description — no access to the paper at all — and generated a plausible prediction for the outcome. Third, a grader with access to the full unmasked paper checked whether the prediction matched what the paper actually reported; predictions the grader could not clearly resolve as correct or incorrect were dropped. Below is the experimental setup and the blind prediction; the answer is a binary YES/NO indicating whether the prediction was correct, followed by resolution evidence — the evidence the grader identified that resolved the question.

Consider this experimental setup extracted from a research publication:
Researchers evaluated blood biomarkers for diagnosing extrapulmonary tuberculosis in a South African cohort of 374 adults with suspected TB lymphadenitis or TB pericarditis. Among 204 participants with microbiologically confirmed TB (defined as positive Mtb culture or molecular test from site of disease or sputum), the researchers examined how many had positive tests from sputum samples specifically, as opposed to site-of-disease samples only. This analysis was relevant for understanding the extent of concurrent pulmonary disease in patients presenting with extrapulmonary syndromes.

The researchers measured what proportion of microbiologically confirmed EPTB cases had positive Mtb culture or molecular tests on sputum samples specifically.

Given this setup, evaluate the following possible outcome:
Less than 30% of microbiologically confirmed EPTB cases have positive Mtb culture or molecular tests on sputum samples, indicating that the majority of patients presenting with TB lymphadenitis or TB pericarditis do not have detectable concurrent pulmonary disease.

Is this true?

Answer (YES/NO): YES